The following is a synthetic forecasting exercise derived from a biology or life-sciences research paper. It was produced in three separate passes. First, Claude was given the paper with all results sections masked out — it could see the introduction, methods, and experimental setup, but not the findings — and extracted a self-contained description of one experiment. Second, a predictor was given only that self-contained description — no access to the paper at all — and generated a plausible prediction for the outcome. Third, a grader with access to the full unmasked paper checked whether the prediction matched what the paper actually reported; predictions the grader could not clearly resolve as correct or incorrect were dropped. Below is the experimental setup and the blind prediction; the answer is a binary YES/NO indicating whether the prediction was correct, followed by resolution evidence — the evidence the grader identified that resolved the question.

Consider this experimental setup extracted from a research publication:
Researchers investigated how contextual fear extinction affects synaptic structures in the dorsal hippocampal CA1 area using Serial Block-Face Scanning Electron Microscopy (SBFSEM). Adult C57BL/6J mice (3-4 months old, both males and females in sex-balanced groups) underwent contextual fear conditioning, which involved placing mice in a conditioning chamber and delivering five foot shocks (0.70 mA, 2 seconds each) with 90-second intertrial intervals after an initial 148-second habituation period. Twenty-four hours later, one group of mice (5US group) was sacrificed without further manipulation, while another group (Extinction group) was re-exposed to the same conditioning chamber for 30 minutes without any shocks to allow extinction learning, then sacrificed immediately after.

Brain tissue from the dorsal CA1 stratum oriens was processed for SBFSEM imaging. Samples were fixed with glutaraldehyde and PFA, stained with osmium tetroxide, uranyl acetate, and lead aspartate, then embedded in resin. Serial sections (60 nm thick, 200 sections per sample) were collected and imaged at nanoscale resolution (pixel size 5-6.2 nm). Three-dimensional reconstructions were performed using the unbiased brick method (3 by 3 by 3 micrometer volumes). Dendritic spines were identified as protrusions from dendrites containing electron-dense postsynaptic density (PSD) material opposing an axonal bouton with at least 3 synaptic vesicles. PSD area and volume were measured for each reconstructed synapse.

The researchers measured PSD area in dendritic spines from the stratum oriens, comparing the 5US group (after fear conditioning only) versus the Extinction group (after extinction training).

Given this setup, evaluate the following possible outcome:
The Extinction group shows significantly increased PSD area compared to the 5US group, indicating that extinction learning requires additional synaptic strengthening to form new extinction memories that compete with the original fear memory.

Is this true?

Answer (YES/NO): YES